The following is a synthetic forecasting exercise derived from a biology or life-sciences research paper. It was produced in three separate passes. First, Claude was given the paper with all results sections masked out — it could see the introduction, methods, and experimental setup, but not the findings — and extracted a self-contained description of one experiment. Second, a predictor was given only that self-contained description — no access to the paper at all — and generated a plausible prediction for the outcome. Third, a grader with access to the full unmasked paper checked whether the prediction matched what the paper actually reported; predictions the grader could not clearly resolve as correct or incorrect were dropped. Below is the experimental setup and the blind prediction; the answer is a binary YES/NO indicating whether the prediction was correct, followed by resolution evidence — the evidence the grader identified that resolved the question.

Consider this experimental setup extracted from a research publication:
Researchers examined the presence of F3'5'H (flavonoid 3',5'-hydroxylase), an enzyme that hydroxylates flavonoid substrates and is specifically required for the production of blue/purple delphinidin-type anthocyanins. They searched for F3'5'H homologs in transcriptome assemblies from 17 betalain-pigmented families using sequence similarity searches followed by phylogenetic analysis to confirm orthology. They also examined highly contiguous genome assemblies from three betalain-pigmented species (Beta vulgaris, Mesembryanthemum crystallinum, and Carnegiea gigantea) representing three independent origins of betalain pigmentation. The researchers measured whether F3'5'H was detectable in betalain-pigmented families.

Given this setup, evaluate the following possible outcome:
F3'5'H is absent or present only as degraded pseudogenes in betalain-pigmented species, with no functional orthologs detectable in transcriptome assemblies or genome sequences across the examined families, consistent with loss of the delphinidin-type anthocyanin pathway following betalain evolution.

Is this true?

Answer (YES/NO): NO